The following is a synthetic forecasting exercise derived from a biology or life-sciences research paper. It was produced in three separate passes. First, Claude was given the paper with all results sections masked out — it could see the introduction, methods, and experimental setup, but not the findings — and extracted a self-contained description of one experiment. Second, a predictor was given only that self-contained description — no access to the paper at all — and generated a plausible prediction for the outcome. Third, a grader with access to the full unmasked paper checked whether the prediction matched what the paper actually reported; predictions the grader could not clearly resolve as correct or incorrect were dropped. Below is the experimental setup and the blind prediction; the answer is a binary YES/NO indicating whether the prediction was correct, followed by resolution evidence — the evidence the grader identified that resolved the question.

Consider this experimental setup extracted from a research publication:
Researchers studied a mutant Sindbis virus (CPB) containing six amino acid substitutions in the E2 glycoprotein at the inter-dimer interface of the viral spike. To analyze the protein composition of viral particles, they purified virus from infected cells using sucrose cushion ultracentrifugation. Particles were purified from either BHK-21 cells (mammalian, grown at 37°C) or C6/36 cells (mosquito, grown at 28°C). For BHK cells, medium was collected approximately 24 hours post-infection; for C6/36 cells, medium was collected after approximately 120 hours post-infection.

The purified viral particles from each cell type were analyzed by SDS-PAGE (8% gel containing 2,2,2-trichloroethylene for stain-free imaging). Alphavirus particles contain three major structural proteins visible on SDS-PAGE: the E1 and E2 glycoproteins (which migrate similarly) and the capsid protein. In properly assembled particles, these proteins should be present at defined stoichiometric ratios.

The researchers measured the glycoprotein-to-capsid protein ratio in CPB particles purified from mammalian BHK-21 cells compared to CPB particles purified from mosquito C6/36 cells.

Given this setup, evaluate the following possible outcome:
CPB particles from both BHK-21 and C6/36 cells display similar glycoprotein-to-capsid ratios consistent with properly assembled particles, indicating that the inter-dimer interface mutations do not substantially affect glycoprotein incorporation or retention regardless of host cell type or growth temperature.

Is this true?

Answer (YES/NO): NO